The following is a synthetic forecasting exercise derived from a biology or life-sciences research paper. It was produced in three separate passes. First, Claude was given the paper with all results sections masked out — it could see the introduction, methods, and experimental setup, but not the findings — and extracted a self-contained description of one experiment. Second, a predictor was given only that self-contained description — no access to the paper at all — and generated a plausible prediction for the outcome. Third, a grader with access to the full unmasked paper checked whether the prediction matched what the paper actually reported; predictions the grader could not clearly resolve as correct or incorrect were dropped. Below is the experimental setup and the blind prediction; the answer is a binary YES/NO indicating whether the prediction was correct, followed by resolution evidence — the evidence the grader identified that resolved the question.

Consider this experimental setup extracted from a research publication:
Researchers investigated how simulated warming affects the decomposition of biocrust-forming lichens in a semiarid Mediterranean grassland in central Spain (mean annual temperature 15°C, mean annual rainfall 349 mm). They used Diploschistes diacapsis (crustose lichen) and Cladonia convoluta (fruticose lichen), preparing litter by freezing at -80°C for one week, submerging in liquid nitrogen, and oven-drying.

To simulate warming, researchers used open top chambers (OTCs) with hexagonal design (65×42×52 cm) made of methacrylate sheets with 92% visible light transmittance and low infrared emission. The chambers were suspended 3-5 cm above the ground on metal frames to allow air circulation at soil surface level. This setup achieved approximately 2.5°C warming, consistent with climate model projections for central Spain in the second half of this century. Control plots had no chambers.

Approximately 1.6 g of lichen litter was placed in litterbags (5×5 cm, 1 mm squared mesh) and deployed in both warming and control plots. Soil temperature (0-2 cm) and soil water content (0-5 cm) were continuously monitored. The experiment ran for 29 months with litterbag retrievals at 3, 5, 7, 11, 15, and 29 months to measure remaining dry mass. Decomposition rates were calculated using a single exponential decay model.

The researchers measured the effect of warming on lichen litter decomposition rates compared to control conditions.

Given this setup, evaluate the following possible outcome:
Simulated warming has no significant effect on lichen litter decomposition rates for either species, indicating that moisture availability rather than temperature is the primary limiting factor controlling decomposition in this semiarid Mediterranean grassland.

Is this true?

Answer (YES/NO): NO